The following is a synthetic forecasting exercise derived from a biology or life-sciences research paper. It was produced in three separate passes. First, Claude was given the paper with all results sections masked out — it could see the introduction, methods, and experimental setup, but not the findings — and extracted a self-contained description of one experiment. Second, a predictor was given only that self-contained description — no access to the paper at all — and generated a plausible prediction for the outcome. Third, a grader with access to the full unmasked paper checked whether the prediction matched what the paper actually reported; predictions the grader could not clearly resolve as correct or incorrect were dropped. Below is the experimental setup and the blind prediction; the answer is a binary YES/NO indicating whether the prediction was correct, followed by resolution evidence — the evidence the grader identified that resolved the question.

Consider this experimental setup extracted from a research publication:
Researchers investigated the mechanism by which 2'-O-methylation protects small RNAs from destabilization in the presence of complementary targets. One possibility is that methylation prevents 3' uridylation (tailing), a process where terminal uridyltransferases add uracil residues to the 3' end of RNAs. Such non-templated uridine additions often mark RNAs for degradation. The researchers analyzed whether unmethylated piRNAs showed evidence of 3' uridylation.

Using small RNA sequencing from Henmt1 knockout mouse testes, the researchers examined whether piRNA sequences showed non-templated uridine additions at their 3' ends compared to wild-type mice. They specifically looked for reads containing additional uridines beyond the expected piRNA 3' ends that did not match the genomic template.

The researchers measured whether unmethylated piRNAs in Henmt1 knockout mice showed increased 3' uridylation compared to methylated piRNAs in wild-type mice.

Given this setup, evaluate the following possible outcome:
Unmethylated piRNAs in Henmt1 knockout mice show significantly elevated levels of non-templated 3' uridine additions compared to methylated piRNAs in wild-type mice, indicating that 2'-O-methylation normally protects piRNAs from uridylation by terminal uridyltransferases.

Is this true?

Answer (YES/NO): YES